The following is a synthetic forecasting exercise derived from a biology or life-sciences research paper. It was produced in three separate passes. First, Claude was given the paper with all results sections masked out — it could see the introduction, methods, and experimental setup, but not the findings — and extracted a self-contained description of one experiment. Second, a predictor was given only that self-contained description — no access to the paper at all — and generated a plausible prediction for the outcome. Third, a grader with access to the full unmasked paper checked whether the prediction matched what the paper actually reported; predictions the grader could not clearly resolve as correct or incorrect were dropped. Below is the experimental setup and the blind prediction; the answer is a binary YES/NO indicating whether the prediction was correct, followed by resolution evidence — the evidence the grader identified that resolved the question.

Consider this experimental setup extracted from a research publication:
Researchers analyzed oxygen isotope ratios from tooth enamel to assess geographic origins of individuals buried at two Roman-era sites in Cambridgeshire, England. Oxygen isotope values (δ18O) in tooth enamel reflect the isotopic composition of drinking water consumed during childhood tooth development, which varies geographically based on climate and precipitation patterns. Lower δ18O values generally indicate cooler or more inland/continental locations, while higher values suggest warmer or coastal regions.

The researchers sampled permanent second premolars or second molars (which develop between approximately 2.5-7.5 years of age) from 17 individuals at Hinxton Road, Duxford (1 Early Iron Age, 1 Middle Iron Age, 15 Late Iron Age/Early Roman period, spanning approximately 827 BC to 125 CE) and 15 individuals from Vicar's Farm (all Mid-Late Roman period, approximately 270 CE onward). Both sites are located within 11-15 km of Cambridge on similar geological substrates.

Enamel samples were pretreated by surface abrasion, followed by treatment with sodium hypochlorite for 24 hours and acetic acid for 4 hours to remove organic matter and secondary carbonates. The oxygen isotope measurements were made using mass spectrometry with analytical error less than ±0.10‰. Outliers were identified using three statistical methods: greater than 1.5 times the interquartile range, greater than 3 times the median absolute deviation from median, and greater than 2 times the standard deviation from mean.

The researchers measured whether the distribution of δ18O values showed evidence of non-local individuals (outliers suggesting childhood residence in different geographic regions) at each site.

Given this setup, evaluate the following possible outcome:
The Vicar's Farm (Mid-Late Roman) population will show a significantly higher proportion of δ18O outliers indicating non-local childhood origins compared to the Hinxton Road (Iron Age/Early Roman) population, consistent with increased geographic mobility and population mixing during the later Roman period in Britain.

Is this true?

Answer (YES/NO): NO